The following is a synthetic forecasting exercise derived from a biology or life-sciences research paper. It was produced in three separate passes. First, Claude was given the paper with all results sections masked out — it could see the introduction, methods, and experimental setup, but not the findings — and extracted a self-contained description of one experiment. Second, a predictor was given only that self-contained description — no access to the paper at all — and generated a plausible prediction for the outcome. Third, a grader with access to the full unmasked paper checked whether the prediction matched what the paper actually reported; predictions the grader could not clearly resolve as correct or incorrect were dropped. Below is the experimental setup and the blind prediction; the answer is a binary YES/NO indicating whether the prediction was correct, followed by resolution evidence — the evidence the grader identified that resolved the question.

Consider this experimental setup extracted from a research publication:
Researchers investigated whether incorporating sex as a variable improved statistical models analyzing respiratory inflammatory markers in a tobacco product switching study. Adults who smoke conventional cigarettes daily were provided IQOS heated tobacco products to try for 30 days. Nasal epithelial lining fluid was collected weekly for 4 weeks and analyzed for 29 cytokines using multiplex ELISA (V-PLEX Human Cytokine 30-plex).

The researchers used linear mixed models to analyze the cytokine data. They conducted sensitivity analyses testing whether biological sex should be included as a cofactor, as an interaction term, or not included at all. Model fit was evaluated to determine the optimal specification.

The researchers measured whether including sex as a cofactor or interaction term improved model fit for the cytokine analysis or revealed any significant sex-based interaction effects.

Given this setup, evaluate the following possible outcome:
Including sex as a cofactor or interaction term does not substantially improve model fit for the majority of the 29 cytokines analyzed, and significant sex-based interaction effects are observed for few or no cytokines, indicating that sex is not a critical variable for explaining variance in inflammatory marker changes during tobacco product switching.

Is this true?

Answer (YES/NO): YES